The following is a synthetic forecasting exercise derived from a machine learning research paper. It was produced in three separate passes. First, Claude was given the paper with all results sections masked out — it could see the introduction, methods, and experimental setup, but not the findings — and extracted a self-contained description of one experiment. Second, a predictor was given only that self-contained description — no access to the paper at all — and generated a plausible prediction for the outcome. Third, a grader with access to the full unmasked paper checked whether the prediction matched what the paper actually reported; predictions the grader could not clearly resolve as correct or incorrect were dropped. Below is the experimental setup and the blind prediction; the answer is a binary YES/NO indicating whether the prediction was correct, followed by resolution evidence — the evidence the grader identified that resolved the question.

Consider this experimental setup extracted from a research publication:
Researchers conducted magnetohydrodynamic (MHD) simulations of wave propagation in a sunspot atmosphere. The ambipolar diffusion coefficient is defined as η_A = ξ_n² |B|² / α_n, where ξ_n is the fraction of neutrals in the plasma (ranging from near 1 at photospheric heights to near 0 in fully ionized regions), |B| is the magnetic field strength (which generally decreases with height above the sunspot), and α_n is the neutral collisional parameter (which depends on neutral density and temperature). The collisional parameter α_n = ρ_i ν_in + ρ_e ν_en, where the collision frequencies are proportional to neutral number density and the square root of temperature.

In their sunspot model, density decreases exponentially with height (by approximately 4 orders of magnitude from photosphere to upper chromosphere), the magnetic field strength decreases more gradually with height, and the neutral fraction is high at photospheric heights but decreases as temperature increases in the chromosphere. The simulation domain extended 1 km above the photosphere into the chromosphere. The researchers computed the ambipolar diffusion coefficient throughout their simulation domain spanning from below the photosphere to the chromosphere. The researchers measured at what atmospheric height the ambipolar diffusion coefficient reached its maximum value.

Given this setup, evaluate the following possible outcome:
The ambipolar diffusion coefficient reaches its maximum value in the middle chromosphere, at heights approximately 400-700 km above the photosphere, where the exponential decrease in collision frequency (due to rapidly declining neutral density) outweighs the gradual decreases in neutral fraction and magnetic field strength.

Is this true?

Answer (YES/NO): NO